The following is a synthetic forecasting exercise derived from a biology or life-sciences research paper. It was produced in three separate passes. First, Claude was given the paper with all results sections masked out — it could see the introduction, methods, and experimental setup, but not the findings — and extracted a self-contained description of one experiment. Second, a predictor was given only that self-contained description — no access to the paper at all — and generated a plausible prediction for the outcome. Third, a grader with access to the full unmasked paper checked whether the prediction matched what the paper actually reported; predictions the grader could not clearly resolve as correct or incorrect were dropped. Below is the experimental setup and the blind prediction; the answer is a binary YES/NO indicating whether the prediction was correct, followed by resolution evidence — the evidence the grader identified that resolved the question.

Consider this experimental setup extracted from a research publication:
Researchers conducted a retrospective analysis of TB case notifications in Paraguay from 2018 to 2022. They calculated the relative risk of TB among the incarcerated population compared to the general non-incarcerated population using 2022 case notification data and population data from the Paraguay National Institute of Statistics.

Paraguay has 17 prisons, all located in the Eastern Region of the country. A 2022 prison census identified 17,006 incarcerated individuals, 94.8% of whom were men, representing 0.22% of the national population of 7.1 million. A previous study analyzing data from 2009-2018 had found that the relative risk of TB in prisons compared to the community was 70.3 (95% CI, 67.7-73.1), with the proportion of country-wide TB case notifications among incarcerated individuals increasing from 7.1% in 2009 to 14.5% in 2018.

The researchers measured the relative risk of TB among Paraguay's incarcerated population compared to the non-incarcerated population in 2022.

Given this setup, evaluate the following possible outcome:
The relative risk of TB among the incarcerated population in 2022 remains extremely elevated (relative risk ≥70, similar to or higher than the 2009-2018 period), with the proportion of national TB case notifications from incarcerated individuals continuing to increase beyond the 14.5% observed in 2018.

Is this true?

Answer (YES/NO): YES